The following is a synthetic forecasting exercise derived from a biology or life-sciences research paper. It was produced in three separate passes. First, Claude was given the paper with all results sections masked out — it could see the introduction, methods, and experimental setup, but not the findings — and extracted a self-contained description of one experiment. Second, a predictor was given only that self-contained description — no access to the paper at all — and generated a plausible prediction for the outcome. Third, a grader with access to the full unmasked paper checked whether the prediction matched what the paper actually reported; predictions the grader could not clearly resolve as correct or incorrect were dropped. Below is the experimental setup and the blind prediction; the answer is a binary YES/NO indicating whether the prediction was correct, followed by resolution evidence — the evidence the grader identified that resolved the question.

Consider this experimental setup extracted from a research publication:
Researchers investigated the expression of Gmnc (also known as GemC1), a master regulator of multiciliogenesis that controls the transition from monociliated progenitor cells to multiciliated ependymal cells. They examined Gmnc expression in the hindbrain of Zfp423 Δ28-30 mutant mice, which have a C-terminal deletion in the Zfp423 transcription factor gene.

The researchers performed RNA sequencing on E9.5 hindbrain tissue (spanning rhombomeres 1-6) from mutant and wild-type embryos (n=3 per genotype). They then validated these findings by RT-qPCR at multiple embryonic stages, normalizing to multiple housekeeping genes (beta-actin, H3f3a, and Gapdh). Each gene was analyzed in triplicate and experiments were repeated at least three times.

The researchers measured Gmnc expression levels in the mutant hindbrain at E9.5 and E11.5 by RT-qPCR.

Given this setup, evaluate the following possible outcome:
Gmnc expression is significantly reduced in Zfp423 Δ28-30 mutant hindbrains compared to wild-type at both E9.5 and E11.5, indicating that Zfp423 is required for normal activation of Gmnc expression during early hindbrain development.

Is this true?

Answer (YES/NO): YES